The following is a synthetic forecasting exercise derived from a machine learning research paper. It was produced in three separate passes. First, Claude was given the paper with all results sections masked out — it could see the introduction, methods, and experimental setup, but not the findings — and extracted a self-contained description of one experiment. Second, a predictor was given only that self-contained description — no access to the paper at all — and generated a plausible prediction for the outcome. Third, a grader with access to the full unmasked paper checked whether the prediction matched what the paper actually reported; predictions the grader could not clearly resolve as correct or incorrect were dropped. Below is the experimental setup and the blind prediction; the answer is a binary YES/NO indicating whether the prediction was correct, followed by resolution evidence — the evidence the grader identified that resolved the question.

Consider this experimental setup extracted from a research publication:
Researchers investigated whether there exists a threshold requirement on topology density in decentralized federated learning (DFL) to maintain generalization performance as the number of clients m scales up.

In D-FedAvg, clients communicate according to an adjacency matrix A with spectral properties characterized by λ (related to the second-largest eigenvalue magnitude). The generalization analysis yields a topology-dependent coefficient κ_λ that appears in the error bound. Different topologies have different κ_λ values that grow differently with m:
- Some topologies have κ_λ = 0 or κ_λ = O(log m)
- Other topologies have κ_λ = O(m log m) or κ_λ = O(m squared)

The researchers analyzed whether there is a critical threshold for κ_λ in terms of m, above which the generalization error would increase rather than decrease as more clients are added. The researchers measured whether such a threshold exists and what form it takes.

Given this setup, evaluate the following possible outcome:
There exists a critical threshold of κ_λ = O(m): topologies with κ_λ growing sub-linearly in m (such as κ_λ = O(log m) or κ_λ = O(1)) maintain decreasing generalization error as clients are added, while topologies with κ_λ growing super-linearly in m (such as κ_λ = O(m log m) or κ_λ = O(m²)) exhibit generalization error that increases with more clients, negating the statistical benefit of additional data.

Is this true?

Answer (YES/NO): NO